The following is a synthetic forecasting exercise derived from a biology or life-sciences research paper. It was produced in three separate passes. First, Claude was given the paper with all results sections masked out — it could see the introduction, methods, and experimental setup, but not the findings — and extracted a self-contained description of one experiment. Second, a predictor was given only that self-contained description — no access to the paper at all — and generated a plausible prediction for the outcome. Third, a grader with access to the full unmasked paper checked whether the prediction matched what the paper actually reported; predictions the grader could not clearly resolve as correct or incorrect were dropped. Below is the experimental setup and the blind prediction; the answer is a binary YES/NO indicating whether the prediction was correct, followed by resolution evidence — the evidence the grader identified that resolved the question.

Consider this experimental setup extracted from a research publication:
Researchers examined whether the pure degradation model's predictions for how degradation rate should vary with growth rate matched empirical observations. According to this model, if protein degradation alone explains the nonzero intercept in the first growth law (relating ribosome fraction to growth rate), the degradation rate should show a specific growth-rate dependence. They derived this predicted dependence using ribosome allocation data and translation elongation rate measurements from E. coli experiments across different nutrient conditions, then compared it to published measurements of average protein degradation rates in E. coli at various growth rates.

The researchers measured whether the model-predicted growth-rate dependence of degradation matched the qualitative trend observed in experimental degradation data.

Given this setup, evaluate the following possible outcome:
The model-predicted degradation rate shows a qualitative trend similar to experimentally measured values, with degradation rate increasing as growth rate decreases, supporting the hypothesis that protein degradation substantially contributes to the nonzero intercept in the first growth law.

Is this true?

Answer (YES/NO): YES